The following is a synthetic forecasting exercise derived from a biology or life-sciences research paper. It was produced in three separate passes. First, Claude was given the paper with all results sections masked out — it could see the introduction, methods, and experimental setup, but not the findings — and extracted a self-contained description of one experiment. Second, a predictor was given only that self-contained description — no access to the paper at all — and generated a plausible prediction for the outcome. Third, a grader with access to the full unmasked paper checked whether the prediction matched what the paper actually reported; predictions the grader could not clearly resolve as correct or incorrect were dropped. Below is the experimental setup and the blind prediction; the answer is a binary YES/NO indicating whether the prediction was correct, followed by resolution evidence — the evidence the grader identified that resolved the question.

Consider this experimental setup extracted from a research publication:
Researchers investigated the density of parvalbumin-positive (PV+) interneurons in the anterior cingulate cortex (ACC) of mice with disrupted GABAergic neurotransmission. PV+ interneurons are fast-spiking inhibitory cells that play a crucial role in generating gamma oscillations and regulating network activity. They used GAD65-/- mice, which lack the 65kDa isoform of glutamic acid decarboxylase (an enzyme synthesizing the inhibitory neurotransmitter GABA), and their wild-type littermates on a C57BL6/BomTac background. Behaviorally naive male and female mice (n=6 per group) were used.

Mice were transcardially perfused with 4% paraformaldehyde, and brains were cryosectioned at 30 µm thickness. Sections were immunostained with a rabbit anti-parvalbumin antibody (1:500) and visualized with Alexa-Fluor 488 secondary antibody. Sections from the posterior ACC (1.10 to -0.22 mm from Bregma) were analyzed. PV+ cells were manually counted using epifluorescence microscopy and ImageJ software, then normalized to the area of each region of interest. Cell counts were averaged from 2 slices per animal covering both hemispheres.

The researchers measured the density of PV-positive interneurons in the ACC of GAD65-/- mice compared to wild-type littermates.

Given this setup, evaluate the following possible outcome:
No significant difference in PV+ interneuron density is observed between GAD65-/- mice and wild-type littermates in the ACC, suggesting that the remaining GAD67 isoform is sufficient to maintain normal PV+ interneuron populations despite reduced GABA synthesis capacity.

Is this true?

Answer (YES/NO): NO